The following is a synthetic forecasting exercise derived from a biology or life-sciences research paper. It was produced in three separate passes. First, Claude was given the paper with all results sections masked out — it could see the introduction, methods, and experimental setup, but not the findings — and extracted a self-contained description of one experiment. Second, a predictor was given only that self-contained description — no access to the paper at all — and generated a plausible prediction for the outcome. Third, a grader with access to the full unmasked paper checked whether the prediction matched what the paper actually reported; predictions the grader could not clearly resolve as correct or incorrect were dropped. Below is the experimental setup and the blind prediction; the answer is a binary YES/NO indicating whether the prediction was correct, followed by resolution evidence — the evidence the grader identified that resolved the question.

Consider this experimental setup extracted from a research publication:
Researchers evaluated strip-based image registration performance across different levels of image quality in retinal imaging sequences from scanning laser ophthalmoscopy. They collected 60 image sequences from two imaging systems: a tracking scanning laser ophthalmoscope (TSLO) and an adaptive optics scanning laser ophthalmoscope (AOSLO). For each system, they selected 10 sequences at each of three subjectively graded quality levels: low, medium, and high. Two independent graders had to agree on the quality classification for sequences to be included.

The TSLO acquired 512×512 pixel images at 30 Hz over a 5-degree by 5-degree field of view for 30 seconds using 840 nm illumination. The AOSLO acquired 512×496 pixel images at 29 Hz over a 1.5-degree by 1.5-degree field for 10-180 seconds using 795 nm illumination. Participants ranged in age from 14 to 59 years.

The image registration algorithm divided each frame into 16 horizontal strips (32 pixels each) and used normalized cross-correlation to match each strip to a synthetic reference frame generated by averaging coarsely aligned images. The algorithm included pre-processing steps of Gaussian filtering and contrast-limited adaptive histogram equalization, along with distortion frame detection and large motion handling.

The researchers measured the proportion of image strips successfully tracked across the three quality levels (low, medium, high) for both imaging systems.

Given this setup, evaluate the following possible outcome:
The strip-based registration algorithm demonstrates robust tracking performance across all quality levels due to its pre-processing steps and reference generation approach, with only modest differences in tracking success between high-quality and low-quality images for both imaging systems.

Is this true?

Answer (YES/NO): YES